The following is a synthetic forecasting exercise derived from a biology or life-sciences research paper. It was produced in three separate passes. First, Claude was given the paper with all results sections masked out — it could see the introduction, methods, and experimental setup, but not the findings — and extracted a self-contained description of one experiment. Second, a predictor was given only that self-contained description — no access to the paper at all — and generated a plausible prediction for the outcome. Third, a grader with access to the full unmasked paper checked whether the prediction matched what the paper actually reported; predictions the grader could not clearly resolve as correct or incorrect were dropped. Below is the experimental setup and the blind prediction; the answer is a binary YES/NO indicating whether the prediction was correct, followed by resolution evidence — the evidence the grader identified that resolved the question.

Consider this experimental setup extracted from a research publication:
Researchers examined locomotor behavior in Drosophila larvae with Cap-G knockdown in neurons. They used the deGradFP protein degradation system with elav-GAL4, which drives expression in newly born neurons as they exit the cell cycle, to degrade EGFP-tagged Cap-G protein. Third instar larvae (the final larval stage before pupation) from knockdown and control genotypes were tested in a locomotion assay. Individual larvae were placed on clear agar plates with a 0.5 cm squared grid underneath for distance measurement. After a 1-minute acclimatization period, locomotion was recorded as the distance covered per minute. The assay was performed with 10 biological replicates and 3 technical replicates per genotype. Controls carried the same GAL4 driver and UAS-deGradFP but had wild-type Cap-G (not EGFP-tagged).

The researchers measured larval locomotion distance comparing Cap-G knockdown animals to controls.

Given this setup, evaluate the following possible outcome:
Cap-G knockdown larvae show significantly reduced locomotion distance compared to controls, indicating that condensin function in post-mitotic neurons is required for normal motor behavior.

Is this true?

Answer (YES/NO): YES